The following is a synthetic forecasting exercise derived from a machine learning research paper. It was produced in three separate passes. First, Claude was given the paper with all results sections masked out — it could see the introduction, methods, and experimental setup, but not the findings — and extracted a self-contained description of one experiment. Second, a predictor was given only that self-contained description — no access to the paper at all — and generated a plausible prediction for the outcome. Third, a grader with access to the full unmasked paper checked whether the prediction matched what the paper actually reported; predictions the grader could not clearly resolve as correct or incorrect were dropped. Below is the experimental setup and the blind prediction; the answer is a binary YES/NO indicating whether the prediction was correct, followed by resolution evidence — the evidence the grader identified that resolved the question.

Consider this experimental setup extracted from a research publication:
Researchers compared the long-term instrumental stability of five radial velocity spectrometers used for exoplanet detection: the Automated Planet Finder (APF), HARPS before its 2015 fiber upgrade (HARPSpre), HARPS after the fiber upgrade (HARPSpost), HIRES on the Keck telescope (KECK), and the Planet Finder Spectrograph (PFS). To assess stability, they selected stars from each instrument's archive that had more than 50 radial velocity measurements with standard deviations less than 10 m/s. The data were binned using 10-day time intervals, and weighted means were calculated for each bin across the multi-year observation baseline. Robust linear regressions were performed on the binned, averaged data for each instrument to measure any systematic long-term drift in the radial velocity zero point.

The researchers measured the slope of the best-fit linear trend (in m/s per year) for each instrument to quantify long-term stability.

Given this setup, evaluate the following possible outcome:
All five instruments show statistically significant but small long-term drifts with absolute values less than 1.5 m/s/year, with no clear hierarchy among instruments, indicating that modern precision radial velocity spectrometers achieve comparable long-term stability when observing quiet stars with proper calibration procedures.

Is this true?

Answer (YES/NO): NO